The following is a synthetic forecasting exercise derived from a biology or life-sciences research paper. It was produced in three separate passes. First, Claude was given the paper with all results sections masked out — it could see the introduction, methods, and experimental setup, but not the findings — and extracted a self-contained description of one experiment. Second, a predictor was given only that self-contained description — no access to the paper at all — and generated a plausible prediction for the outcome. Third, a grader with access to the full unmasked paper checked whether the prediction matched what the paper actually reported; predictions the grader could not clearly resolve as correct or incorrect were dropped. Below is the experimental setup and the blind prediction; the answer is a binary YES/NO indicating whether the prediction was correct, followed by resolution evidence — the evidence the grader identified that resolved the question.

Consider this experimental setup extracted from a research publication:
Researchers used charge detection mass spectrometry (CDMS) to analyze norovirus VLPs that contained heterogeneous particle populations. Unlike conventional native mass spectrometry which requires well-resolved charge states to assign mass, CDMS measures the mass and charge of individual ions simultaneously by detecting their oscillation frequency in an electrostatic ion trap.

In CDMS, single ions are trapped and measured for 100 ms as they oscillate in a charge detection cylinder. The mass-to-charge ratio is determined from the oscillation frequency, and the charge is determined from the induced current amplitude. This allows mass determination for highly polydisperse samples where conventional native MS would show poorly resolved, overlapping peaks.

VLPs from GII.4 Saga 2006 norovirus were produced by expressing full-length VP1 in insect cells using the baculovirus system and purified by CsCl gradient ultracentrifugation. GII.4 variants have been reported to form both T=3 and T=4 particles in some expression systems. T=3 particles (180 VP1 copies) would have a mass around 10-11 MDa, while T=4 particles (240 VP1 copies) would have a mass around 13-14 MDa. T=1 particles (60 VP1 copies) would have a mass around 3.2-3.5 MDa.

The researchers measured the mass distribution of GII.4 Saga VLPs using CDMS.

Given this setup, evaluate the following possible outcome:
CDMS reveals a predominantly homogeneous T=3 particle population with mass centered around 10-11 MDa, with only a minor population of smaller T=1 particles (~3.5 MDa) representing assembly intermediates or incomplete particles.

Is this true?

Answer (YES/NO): NO